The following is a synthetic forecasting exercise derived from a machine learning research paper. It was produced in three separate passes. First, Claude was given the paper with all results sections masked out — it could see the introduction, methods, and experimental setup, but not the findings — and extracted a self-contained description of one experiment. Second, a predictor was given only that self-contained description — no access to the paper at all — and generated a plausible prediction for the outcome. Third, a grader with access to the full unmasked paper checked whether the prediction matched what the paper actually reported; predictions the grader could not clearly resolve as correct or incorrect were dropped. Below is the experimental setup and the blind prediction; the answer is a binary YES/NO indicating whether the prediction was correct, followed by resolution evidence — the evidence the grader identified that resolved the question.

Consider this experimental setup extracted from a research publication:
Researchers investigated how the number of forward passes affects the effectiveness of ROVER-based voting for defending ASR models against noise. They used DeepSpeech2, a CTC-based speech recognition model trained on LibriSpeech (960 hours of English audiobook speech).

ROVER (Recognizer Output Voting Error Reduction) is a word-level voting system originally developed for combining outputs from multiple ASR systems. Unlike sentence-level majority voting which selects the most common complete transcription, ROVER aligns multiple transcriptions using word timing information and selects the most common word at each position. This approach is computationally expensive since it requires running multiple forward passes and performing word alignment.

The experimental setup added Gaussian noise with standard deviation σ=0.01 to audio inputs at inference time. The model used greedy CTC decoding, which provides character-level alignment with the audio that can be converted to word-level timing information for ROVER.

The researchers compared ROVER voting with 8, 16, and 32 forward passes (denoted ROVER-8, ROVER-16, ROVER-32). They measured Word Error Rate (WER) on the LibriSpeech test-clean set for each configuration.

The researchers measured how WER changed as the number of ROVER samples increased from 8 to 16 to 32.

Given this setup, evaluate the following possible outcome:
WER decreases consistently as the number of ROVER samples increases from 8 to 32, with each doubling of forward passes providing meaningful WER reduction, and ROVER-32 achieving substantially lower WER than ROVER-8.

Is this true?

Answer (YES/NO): NO